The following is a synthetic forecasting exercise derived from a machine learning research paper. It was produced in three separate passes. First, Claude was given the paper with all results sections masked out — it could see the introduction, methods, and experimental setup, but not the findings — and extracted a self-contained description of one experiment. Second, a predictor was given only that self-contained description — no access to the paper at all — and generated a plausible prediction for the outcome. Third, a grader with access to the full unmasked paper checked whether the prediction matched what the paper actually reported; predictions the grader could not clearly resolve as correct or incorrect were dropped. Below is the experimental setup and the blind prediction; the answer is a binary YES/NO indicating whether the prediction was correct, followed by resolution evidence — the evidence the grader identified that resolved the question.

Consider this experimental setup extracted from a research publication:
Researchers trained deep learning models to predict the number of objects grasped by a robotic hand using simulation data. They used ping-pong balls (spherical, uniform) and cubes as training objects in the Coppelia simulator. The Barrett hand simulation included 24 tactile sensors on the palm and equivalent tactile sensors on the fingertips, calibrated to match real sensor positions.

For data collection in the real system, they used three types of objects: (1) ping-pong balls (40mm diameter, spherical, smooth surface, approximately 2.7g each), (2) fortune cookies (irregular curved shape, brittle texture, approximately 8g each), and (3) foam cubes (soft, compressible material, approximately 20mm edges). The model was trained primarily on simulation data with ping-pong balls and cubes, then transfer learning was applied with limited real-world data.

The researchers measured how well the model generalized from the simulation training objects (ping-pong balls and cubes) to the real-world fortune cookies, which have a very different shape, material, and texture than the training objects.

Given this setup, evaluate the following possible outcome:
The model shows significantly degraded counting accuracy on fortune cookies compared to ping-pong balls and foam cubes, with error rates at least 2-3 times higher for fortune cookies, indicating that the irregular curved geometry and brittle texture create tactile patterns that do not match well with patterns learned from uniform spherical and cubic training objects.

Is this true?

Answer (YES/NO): NO